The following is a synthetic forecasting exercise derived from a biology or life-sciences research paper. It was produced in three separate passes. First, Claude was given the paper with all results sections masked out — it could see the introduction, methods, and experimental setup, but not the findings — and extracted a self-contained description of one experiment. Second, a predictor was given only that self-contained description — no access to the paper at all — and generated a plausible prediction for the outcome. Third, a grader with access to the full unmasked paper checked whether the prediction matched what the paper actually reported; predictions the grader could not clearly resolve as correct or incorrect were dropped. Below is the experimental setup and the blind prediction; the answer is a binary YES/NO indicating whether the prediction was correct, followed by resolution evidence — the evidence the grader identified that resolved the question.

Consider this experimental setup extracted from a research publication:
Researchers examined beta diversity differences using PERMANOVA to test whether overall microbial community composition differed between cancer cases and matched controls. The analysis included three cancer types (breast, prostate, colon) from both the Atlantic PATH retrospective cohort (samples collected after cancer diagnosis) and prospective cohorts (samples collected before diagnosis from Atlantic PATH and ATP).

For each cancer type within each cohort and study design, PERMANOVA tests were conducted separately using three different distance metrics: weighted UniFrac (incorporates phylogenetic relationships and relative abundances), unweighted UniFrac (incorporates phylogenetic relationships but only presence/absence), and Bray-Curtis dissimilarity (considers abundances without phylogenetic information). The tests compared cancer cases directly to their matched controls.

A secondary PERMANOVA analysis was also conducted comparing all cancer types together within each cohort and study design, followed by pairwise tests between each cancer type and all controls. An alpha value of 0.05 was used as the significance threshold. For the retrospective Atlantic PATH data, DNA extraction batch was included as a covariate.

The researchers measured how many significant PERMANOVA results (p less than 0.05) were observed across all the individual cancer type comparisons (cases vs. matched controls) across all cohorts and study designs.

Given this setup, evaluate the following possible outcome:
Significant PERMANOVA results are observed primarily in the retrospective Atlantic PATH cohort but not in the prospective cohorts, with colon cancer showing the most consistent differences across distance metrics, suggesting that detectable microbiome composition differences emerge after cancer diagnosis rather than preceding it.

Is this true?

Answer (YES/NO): NO